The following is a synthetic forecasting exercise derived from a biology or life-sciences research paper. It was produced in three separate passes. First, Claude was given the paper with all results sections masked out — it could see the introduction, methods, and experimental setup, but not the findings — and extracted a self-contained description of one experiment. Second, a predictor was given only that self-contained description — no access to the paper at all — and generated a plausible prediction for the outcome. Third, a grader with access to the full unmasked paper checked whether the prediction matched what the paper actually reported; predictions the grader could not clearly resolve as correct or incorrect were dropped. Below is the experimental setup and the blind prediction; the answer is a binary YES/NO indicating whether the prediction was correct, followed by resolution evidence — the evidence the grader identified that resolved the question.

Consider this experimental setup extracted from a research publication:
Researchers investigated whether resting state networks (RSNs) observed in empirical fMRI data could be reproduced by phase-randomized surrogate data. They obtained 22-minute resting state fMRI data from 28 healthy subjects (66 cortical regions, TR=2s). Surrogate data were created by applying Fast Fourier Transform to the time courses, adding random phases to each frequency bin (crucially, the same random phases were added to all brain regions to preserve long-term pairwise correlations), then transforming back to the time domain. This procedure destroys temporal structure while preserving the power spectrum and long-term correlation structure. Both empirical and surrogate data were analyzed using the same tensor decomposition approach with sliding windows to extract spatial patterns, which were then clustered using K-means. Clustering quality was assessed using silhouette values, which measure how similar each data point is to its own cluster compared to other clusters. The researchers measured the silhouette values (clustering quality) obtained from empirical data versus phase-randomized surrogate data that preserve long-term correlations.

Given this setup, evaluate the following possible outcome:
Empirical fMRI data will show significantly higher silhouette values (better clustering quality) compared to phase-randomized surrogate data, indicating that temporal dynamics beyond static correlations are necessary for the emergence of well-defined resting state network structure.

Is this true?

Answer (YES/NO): NO